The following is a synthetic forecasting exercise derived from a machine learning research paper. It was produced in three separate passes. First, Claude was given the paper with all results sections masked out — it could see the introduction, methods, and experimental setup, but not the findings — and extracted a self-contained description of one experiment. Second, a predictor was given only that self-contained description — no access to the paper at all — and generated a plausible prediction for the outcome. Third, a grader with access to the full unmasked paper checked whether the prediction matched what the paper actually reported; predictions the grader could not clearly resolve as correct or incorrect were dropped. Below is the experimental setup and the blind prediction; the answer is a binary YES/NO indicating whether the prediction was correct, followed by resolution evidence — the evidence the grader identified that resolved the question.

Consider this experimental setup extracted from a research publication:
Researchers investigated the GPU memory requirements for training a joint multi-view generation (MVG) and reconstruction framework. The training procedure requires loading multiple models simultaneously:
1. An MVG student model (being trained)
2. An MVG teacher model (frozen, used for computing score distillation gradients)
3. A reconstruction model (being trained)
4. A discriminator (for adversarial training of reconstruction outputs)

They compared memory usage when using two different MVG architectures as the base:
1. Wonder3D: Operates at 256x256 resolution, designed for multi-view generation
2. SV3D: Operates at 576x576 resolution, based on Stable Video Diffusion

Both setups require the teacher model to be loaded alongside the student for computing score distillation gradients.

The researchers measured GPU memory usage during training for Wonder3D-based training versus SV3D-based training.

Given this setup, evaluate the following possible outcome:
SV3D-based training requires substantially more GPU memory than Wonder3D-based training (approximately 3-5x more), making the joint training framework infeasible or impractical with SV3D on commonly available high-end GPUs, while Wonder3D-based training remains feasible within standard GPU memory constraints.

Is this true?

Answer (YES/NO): NO